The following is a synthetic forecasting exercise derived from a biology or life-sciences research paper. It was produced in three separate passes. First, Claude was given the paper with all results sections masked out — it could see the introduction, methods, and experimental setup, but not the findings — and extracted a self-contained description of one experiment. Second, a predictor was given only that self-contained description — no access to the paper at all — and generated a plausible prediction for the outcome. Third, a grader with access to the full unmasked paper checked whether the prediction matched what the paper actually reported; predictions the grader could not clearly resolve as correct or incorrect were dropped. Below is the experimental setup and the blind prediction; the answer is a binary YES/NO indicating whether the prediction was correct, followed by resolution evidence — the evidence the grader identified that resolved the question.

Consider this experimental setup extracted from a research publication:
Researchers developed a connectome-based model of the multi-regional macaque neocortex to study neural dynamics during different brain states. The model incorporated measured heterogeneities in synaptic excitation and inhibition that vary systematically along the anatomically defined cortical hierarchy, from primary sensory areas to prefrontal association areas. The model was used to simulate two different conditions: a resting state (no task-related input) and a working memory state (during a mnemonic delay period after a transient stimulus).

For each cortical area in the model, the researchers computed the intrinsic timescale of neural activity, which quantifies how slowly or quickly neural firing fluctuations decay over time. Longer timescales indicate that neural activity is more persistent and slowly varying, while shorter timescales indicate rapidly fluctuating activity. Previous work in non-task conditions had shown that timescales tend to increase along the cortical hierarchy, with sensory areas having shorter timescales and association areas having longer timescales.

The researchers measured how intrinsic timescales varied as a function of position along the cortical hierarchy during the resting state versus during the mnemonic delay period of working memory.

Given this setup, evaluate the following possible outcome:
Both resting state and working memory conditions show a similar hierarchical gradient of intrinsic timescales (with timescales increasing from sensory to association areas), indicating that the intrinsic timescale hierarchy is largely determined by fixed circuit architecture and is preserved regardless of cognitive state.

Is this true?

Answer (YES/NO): NO